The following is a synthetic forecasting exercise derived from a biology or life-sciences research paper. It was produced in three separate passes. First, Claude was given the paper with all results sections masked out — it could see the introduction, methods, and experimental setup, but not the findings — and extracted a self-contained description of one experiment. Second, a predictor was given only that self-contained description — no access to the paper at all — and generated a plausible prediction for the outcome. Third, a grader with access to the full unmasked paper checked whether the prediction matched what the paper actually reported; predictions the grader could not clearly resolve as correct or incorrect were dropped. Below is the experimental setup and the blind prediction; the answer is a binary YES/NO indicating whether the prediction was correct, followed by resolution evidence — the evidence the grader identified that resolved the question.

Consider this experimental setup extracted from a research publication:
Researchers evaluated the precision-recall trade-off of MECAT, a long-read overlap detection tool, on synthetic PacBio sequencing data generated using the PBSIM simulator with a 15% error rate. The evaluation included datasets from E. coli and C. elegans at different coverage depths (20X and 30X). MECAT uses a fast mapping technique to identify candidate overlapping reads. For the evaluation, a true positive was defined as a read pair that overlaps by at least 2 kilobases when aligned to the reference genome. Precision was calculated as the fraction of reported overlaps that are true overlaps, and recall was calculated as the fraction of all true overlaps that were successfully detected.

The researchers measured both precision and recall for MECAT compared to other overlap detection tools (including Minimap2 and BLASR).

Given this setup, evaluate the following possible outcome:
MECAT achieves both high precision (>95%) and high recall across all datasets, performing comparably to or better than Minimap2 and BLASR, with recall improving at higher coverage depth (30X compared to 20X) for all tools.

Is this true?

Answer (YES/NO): NO